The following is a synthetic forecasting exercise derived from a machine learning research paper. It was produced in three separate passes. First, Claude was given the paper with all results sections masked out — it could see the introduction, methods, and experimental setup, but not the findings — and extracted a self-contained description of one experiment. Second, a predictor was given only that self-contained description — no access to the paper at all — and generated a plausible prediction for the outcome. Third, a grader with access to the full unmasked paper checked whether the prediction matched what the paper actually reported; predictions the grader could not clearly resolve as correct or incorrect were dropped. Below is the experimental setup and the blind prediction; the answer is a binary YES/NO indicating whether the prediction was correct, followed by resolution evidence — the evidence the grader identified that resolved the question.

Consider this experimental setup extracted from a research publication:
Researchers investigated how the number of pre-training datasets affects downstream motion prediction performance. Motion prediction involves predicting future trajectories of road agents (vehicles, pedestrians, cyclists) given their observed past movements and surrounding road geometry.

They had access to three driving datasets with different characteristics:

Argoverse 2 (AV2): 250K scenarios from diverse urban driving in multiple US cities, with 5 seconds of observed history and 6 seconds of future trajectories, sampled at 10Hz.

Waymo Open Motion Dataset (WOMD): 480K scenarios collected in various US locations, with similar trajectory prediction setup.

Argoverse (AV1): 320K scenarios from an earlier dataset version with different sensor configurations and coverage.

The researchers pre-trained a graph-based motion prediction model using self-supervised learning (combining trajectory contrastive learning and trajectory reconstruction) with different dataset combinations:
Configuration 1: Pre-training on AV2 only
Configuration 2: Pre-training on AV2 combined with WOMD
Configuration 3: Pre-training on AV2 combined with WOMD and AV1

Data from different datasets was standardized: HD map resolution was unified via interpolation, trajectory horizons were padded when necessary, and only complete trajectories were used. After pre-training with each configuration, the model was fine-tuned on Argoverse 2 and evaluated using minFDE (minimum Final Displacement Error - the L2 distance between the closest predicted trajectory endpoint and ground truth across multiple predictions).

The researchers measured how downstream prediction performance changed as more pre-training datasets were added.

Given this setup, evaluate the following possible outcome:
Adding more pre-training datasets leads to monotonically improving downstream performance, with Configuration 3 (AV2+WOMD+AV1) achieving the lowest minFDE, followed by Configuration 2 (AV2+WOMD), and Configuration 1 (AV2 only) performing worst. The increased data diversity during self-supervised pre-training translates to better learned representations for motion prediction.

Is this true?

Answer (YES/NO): YES